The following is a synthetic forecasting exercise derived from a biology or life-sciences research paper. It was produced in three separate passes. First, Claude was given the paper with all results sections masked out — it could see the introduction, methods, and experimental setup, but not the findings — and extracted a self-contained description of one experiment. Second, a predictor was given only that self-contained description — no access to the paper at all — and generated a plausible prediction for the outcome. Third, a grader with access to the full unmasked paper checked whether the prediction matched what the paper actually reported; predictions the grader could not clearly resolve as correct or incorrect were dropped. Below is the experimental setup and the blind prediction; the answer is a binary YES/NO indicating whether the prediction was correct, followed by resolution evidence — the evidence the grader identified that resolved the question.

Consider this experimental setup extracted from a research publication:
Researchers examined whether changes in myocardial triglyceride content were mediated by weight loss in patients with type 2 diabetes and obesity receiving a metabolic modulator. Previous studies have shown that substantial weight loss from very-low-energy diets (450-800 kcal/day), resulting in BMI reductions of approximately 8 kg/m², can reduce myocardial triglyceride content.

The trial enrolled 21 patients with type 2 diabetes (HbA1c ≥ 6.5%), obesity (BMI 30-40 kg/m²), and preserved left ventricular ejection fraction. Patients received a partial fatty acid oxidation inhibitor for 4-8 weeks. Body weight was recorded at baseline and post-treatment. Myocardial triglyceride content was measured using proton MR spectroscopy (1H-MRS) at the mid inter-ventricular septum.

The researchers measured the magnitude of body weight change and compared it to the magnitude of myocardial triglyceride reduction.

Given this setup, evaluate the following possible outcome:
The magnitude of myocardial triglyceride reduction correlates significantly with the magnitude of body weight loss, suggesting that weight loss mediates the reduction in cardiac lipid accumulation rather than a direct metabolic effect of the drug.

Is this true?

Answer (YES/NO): NO